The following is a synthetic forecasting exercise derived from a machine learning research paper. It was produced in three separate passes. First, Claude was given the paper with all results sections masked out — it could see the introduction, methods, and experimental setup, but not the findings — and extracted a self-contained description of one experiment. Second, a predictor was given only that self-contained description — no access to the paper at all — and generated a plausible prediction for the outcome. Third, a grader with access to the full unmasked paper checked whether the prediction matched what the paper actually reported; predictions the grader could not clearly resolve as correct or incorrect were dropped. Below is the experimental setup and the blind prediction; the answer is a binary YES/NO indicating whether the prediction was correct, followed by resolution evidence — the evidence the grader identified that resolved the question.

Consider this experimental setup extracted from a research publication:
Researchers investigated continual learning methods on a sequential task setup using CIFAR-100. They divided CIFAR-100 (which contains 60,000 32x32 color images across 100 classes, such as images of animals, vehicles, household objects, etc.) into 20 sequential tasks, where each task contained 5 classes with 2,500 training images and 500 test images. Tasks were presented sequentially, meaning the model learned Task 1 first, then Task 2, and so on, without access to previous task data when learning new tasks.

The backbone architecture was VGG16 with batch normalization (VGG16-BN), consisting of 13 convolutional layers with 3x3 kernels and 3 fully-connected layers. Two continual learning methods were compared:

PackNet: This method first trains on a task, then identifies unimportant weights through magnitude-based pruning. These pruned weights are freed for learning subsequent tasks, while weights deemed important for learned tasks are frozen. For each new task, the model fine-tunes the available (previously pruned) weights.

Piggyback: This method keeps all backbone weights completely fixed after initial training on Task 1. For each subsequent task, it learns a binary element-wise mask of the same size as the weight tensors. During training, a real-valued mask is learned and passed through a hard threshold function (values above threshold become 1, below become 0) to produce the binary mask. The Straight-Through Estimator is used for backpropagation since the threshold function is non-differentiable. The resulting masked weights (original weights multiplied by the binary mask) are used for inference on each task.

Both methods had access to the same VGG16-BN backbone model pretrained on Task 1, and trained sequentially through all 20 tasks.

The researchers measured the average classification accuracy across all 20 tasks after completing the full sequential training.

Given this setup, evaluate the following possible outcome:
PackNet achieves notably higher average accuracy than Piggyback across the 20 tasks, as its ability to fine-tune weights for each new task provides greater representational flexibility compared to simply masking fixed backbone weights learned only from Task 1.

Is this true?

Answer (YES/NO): NO